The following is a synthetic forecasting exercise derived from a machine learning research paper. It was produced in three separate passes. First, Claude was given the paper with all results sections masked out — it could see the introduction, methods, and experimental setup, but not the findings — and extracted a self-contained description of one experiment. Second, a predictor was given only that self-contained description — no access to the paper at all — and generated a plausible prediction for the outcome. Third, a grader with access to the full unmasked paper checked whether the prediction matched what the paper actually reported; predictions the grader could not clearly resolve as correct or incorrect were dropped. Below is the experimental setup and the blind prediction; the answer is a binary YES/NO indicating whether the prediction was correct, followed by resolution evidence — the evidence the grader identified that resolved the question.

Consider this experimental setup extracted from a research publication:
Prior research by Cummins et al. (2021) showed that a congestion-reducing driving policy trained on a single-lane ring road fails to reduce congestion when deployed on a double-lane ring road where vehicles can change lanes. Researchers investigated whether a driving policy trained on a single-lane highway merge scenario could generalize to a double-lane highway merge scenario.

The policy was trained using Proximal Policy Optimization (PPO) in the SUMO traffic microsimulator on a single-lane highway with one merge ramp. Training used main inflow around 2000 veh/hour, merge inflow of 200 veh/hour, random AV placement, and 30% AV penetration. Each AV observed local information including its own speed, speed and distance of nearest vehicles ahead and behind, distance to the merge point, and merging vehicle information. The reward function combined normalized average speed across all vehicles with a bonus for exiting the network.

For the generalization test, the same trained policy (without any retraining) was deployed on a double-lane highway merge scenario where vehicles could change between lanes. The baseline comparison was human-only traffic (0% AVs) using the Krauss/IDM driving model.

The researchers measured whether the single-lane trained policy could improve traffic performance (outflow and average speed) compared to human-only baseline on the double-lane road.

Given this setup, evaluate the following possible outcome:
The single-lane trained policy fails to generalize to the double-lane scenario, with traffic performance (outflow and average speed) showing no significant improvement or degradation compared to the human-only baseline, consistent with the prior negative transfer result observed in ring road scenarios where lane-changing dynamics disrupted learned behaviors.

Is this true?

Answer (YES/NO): NO